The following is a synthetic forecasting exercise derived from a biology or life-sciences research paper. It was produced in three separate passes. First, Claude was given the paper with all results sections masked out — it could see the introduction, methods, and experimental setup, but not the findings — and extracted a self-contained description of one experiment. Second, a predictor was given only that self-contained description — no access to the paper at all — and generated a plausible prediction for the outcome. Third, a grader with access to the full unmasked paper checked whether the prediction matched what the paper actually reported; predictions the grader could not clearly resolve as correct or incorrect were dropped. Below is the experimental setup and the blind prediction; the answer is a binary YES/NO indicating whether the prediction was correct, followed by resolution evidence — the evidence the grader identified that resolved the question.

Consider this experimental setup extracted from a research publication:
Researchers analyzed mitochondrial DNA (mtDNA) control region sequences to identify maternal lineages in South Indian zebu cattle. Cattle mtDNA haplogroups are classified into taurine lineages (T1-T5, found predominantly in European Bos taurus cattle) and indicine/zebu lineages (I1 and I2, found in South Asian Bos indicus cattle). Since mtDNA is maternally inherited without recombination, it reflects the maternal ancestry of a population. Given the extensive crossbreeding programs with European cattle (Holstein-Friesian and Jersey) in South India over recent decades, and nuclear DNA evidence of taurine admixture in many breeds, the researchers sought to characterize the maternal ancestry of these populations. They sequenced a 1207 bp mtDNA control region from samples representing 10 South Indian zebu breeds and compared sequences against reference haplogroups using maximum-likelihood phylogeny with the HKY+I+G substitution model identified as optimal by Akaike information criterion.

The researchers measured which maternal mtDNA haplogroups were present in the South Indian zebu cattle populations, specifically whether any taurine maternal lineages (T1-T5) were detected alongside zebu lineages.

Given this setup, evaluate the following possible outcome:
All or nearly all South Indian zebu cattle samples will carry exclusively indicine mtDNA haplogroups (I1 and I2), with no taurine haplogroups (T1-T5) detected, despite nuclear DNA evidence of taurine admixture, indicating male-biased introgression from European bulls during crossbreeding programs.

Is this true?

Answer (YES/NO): NO